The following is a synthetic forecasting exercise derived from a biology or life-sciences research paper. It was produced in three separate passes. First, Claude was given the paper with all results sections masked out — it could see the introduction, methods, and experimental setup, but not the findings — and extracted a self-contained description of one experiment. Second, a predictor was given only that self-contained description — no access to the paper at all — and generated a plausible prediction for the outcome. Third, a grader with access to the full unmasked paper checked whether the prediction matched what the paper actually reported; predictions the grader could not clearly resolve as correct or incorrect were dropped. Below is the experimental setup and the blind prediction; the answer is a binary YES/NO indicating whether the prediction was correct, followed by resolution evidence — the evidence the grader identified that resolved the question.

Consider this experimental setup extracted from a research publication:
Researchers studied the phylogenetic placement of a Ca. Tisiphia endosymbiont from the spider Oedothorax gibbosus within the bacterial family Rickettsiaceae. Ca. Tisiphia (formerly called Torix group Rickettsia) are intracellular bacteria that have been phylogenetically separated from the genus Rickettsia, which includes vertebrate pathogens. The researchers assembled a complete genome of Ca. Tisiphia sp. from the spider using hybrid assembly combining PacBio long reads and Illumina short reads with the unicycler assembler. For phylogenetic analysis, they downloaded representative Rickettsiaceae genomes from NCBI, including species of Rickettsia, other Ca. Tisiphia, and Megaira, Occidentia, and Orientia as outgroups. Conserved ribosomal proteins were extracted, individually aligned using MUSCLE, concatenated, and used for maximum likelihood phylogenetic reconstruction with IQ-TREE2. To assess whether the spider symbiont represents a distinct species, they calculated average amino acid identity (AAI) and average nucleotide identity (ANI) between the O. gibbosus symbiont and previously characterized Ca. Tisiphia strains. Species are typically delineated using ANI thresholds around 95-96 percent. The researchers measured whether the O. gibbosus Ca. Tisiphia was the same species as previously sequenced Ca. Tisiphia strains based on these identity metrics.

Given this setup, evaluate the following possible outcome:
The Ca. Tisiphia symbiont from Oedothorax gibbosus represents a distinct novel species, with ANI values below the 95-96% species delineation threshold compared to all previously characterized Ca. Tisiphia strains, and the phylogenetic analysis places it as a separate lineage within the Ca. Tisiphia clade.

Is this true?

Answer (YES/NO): NO